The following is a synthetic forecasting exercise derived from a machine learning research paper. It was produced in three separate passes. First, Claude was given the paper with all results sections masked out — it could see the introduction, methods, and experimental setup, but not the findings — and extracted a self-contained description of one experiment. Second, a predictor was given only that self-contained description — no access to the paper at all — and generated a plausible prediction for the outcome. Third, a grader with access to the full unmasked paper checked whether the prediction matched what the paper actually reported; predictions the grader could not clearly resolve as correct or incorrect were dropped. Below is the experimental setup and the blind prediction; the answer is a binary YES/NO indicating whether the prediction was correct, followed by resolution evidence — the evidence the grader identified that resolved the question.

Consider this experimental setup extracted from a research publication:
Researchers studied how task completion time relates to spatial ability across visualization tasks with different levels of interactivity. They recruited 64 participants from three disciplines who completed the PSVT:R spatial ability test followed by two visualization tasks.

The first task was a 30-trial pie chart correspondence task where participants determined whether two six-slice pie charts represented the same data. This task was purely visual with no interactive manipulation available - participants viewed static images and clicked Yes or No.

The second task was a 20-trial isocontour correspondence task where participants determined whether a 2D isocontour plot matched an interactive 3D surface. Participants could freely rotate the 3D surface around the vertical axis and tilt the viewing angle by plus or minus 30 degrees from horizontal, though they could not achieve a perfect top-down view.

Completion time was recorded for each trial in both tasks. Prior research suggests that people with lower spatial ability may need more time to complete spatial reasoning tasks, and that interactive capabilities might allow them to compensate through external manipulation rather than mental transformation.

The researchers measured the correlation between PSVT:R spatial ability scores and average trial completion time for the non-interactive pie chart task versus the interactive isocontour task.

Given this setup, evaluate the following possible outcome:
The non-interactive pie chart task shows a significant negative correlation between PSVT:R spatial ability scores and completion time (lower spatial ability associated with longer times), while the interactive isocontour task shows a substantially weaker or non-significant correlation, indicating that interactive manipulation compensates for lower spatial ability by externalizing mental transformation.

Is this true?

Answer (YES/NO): NO